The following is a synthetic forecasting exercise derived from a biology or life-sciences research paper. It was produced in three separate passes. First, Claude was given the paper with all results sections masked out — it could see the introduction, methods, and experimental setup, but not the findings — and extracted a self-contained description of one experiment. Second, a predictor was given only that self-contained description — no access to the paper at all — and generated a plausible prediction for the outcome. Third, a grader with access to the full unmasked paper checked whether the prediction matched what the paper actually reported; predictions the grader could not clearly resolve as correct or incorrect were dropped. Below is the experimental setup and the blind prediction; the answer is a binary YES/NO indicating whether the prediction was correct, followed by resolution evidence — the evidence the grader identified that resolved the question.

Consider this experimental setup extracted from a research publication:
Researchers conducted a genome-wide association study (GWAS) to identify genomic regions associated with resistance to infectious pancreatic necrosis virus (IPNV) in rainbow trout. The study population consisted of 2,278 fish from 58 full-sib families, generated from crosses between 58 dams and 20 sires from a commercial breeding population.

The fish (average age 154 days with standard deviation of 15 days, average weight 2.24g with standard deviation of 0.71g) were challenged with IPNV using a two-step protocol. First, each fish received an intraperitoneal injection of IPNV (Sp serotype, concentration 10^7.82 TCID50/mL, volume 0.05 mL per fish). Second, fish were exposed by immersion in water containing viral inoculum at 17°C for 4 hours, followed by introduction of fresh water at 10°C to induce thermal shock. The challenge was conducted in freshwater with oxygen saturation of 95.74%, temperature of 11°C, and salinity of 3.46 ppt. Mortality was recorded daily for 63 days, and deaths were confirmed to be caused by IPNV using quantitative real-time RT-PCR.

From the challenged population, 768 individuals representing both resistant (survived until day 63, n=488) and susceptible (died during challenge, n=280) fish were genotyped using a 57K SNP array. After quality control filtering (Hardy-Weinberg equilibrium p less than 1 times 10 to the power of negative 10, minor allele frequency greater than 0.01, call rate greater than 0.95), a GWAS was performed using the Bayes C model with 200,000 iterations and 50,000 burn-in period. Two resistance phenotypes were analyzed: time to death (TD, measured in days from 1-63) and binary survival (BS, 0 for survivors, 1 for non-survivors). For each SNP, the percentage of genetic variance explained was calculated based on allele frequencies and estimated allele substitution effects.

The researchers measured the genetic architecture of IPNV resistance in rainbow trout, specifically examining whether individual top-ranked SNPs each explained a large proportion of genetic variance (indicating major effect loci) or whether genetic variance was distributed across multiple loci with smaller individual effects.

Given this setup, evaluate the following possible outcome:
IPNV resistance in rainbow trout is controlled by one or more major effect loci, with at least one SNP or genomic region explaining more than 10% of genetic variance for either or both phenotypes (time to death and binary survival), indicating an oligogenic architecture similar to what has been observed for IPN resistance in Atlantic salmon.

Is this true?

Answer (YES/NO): NO